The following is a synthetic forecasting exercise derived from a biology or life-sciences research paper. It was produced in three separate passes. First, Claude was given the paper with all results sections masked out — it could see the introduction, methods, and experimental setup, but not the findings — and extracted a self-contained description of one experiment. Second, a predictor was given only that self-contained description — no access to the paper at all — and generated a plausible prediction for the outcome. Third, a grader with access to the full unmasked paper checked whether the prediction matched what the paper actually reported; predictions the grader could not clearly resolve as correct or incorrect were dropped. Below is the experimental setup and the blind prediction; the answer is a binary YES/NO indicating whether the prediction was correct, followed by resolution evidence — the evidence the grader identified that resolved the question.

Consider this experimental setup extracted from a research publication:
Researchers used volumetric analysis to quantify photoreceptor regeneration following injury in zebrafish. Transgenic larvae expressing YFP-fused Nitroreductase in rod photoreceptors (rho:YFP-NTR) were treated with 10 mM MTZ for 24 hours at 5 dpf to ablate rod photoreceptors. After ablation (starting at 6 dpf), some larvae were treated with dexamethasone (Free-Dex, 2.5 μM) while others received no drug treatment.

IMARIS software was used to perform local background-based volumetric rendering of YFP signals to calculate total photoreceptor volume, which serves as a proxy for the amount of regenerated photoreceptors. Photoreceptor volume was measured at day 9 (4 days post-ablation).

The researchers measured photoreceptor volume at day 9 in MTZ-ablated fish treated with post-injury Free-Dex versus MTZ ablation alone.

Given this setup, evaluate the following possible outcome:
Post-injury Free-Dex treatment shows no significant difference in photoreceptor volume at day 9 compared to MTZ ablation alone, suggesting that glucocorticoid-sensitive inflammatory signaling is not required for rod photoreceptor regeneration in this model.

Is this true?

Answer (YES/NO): NO